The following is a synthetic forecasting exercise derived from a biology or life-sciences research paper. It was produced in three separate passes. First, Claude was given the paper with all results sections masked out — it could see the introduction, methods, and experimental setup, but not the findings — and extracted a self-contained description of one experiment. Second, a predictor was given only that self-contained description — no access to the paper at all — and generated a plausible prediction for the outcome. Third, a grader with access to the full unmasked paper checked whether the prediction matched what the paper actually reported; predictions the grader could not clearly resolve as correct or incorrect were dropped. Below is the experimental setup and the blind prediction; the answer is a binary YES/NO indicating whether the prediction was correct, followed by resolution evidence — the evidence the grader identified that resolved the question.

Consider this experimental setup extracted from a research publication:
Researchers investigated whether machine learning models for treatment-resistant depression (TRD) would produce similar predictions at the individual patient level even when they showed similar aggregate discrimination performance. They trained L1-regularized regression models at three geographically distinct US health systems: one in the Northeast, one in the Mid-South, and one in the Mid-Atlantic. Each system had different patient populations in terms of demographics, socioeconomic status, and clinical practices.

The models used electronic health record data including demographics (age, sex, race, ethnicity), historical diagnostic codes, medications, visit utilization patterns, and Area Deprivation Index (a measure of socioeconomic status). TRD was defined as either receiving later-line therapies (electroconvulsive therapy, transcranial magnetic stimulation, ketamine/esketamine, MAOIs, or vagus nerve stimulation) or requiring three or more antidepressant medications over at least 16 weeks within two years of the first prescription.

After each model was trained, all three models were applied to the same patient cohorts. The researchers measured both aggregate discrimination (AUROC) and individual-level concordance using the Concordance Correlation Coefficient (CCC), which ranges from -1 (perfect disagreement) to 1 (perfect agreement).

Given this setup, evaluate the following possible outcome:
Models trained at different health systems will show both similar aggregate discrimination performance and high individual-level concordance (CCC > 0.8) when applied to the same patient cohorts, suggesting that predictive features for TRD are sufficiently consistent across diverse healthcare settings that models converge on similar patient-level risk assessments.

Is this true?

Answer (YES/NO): NO